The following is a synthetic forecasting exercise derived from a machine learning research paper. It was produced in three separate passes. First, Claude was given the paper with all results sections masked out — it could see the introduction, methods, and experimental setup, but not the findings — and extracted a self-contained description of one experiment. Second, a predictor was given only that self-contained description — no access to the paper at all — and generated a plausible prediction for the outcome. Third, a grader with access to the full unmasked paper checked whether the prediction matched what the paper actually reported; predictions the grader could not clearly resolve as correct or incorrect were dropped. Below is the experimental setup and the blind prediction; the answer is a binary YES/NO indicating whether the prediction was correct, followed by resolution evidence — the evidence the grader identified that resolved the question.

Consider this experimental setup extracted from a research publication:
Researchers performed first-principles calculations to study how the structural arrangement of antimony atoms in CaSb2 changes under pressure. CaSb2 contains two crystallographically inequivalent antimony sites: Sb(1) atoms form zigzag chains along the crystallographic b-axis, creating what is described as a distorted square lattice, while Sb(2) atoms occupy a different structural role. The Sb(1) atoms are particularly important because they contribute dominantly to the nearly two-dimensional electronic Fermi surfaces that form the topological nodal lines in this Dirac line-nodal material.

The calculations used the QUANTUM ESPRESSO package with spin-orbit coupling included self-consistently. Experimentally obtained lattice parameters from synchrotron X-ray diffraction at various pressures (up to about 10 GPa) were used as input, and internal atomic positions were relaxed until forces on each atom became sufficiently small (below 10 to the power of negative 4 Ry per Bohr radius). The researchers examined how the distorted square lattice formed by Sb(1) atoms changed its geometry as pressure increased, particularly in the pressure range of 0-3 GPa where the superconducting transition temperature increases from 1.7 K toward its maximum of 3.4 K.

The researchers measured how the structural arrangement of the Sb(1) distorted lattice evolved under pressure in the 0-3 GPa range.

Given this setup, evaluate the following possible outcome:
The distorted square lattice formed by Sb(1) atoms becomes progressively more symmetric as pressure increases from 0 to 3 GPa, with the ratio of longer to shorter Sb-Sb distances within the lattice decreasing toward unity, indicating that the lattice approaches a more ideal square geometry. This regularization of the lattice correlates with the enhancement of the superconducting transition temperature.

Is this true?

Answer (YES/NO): YES